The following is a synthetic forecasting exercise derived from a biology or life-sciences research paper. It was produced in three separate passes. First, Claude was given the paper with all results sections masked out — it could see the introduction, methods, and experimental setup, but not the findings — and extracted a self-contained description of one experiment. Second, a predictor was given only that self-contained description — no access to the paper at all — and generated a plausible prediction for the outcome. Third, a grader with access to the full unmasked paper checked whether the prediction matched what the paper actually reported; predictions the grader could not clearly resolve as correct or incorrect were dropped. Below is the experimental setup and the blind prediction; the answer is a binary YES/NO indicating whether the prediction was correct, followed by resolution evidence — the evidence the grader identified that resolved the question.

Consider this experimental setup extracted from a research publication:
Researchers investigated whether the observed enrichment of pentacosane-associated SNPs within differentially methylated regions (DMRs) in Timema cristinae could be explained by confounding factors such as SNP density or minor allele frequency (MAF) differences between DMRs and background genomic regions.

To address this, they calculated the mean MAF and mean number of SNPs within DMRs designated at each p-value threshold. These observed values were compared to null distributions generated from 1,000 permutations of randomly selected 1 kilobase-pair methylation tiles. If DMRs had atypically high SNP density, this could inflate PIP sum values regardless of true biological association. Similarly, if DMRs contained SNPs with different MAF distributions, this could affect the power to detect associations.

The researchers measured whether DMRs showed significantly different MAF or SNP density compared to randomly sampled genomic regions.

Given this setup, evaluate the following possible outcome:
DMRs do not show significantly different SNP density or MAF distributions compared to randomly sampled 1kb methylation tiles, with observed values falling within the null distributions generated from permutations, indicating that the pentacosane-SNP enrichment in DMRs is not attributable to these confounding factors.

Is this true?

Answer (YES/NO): YES